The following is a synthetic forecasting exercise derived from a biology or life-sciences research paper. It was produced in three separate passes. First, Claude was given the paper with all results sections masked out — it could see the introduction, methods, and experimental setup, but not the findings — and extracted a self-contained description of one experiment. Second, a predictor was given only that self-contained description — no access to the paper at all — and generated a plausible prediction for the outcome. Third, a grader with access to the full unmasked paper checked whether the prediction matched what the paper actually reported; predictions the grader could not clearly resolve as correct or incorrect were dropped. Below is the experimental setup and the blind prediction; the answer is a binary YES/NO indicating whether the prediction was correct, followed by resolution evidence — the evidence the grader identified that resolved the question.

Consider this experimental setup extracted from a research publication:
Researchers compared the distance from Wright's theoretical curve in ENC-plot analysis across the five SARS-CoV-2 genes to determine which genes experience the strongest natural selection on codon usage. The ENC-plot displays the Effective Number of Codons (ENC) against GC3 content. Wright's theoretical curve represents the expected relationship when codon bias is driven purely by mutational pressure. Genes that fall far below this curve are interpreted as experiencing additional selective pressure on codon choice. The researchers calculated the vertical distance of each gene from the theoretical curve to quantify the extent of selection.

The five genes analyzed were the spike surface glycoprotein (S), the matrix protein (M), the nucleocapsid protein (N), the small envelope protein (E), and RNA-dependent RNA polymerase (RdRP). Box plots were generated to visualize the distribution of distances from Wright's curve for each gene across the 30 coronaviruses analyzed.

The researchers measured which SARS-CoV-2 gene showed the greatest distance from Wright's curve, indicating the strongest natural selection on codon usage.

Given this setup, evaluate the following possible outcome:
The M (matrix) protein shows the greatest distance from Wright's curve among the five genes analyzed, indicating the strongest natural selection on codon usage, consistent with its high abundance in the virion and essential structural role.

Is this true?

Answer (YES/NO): NO